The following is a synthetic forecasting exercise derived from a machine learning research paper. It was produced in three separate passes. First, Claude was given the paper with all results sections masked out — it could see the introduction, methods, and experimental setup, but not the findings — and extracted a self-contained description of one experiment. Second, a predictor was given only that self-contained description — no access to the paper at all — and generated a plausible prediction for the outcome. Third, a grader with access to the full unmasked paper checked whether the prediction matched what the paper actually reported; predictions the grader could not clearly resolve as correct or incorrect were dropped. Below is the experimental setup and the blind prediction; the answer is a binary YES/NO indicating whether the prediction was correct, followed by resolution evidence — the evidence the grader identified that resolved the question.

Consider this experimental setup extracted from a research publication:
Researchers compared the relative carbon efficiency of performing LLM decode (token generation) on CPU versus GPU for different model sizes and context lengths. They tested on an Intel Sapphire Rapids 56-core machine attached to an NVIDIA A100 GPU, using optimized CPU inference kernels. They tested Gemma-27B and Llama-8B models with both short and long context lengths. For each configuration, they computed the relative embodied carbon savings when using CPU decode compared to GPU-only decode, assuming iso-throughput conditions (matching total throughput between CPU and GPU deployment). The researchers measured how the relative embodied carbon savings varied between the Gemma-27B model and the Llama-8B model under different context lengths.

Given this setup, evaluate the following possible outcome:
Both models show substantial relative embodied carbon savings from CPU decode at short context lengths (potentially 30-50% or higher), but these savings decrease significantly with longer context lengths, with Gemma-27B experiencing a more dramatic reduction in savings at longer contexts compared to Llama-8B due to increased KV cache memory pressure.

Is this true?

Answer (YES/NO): NO